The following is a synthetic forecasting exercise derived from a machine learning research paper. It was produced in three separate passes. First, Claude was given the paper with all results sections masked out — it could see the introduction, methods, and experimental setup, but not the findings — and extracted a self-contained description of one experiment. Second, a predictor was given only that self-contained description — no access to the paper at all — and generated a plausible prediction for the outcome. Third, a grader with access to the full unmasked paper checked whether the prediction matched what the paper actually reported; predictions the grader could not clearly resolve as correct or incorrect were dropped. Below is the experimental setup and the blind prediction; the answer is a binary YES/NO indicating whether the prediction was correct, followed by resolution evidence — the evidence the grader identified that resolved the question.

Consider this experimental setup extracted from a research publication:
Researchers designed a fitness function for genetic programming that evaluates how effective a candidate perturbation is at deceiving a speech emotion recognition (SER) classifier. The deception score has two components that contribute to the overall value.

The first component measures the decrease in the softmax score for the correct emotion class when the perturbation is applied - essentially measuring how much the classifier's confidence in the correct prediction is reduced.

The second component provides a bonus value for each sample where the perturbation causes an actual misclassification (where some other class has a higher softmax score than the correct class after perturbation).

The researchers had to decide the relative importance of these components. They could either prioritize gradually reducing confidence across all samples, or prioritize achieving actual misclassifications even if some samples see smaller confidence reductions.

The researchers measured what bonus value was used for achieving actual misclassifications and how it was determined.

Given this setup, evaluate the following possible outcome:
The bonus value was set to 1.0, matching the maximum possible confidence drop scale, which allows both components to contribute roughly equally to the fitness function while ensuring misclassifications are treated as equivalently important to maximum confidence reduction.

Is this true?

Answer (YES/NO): NO